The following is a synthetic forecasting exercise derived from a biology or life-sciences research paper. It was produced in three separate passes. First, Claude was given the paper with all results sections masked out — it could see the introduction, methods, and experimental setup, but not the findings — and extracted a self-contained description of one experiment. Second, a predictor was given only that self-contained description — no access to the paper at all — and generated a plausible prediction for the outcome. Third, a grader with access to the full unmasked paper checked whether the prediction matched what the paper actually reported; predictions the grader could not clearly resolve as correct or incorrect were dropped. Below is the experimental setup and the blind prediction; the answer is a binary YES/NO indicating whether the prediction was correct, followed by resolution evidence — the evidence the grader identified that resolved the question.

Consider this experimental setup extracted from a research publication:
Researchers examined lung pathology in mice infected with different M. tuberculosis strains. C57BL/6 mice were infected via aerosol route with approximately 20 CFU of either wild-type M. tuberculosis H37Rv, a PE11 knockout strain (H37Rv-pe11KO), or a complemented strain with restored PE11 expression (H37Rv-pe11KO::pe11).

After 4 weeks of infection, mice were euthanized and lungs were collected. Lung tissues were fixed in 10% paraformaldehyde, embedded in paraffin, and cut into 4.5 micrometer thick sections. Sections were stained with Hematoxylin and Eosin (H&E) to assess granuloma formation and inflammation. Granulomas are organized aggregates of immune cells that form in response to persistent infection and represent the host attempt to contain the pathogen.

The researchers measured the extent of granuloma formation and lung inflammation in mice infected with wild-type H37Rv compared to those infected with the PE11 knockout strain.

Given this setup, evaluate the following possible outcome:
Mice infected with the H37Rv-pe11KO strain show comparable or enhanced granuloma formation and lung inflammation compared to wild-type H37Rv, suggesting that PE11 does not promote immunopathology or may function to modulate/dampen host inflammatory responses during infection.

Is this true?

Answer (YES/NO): NO